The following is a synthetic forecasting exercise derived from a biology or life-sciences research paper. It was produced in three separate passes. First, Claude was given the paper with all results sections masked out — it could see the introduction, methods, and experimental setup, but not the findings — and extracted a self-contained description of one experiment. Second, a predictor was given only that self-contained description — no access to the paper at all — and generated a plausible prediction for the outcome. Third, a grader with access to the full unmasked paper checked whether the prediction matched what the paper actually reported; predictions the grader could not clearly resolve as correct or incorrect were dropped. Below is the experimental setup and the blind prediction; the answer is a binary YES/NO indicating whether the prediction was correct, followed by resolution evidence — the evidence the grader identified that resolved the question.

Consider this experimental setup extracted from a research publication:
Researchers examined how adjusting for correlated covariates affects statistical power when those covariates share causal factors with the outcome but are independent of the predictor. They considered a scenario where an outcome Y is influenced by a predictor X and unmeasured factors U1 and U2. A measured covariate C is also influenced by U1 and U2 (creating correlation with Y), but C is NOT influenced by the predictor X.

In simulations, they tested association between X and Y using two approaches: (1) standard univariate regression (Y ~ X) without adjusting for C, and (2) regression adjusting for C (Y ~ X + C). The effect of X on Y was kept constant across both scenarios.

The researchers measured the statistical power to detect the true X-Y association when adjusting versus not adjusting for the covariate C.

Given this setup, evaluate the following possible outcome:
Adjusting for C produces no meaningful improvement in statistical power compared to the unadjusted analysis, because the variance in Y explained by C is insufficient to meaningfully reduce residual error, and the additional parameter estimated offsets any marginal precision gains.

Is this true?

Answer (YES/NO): NO